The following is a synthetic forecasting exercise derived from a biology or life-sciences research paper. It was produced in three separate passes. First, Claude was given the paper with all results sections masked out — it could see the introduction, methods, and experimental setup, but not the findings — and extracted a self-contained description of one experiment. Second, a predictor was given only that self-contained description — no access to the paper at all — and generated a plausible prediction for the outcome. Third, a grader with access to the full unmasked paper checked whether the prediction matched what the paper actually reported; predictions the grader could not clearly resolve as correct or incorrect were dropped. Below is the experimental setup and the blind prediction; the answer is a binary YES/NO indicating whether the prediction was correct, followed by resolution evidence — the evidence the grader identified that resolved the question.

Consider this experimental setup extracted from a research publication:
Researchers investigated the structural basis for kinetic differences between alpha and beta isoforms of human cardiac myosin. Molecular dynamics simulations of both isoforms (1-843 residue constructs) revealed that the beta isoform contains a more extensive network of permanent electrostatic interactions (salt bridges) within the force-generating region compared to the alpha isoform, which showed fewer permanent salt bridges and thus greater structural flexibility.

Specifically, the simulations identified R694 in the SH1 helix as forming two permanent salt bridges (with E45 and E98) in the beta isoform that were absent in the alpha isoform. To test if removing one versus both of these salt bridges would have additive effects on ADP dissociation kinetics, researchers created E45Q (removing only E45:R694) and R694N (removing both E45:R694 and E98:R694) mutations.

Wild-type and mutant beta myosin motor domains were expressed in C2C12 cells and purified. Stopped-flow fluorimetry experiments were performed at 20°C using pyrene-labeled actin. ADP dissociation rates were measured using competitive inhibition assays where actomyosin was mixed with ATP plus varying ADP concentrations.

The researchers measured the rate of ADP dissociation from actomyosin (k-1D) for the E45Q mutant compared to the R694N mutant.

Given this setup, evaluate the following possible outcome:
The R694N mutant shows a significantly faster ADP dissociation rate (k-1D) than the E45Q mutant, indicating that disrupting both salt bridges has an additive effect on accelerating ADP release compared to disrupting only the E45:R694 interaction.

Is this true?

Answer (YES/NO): NO